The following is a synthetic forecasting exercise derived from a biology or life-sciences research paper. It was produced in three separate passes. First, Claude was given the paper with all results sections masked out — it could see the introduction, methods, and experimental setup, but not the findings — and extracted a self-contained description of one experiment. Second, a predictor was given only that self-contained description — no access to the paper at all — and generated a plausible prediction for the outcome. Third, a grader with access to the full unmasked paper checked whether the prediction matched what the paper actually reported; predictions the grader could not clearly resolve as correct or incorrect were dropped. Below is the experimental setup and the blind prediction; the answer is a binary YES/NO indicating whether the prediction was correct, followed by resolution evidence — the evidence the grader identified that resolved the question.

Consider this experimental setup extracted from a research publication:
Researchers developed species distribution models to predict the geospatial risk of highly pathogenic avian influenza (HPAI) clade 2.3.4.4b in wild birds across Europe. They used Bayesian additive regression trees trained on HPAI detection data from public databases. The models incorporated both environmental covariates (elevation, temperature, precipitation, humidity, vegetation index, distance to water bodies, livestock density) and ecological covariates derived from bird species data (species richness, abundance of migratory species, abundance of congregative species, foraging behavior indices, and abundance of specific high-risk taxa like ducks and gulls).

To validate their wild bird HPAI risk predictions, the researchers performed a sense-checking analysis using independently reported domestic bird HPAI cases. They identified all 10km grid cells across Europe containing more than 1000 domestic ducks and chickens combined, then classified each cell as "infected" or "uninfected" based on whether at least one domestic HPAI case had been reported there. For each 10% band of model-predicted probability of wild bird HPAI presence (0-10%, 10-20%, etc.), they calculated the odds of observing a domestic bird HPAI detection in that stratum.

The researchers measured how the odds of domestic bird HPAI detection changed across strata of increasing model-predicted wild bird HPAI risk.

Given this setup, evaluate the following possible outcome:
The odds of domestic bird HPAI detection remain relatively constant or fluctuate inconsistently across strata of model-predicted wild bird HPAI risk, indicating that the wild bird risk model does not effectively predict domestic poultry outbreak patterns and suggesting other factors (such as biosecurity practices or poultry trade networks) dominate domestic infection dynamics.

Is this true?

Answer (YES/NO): NO